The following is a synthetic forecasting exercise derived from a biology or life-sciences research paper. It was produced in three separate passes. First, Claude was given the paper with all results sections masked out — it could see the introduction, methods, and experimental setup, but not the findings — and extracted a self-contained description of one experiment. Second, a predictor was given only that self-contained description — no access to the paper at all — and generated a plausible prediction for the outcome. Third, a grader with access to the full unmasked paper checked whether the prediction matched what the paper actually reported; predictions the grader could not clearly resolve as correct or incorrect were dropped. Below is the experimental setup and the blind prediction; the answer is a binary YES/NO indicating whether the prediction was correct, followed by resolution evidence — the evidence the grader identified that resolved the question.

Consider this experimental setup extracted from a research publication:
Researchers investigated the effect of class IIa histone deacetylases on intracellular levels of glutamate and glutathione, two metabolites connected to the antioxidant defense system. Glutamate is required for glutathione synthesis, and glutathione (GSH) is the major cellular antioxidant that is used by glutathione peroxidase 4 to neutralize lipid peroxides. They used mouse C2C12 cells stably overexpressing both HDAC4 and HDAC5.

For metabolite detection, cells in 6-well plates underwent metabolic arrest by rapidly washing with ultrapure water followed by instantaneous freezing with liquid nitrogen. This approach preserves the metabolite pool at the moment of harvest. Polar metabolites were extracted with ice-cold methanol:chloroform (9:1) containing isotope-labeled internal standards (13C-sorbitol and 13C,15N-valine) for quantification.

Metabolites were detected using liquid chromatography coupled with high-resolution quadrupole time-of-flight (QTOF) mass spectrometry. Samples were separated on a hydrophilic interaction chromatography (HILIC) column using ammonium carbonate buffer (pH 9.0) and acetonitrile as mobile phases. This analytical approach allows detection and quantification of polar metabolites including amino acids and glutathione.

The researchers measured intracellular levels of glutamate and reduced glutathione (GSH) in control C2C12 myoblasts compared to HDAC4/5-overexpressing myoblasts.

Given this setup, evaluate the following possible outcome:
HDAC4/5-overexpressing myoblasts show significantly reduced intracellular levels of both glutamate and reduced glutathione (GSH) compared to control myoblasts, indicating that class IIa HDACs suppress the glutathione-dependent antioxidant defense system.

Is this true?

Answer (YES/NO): NO